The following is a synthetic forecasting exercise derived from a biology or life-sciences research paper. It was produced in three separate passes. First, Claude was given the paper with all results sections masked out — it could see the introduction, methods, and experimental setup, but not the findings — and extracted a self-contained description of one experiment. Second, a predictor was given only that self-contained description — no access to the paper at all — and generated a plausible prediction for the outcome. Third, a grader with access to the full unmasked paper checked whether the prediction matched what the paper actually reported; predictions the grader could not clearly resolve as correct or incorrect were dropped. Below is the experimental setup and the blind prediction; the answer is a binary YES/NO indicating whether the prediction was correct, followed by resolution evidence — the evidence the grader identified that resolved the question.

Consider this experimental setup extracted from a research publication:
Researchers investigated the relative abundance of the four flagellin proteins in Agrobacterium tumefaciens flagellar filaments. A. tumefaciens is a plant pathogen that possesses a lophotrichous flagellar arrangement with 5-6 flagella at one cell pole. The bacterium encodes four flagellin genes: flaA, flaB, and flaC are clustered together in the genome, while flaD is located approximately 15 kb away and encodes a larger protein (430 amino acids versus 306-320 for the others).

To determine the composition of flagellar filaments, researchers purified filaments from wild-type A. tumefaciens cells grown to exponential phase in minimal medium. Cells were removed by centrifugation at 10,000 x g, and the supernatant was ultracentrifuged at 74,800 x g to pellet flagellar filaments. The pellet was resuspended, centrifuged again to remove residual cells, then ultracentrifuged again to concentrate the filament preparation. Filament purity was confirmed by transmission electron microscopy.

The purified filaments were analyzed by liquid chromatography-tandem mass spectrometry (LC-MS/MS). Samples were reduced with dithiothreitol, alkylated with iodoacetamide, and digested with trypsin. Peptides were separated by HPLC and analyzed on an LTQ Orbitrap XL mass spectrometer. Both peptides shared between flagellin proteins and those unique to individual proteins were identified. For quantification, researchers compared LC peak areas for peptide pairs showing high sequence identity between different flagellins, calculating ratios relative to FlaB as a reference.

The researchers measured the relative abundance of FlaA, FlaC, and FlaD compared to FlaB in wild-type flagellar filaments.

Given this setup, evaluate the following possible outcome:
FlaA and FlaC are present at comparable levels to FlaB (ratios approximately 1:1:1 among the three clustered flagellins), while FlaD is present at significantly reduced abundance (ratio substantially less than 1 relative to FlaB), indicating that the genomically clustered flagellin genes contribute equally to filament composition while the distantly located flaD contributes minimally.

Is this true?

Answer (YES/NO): NO